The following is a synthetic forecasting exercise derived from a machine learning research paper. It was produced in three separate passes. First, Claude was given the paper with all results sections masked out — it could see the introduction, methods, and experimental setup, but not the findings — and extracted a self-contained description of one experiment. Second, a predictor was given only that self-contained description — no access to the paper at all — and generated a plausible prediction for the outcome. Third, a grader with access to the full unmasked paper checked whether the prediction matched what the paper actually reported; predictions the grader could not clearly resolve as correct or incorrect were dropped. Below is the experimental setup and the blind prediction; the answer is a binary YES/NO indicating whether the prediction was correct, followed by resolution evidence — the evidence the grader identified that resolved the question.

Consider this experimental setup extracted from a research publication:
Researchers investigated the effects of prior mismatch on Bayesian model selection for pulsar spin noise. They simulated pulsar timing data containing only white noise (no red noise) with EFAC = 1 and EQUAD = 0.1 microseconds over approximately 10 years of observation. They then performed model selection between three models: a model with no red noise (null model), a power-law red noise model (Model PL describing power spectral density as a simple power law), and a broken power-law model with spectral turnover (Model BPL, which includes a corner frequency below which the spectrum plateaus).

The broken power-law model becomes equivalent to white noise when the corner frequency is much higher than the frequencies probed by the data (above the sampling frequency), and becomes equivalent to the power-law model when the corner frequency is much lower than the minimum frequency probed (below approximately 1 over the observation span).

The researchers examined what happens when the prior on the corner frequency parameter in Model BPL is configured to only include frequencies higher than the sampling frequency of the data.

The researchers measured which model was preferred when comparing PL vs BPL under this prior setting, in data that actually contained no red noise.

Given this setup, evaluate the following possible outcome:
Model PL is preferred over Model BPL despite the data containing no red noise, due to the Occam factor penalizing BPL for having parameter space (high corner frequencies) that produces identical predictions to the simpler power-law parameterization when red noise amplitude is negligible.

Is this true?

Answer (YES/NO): NO